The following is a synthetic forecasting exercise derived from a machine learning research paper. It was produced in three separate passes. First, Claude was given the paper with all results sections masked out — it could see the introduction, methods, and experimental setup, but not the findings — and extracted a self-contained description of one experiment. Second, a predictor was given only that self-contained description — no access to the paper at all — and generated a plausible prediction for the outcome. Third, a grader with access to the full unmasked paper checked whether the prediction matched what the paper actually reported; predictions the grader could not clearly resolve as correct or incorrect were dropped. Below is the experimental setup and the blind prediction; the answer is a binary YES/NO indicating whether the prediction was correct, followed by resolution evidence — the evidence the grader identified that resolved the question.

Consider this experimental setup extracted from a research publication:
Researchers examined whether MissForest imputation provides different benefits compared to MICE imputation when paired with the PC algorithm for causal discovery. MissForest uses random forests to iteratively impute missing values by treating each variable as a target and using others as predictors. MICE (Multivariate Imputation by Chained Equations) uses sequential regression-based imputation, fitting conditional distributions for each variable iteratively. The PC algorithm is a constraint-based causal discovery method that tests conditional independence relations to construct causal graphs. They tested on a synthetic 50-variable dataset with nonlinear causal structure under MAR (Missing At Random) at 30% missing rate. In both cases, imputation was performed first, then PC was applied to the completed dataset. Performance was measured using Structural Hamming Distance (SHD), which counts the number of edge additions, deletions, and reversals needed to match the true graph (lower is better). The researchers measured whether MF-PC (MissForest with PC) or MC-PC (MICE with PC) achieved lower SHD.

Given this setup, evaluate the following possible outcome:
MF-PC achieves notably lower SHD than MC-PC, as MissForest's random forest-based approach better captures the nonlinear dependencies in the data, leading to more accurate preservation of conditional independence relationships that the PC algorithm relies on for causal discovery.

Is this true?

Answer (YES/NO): NO